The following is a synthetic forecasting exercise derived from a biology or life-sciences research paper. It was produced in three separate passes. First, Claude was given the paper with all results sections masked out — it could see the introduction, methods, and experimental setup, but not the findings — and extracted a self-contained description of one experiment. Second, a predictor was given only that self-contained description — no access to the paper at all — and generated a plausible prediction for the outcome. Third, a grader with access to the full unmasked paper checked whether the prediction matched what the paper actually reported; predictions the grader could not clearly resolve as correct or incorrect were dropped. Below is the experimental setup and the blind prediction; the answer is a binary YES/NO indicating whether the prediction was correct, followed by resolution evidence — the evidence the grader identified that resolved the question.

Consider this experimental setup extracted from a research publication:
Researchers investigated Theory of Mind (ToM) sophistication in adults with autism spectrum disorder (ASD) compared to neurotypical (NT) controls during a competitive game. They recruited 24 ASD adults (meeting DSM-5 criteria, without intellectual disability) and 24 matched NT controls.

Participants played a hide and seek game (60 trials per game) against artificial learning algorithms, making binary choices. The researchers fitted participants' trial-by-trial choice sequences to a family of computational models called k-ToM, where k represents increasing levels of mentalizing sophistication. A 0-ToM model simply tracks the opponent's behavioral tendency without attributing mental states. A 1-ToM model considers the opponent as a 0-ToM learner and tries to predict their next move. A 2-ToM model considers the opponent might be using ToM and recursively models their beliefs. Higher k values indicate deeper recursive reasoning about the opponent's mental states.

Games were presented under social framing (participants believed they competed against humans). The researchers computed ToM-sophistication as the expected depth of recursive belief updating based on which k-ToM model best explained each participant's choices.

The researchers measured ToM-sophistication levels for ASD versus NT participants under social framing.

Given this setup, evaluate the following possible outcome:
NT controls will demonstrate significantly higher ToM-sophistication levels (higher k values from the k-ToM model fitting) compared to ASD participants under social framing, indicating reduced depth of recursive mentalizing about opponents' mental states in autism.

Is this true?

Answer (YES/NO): YES